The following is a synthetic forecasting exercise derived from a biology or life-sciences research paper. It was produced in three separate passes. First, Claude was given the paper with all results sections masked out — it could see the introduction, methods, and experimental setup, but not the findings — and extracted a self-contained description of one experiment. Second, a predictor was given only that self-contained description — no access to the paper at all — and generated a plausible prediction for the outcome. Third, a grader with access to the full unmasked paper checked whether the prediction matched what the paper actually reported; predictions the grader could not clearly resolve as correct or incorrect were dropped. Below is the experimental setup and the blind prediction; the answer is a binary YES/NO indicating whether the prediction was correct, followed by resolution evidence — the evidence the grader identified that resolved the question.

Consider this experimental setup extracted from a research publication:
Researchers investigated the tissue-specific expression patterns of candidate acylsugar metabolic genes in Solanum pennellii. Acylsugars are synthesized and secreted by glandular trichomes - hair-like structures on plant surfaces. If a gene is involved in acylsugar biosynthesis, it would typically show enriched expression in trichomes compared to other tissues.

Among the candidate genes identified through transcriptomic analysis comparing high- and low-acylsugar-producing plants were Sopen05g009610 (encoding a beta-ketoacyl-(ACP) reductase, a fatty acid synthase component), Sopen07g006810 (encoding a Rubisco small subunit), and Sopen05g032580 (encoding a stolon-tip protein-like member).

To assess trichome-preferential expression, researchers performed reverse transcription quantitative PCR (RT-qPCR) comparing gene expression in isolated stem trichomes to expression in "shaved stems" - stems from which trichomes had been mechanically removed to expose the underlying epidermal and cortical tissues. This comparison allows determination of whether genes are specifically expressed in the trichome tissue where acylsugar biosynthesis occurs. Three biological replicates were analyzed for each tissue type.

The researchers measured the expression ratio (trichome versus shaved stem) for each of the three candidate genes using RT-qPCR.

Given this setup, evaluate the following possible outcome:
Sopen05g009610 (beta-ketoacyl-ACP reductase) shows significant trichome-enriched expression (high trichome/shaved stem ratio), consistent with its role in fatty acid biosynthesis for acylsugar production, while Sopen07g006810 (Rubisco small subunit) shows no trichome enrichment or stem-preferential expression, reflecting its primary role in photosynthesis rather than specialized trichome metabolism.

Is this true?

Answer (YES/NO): NO